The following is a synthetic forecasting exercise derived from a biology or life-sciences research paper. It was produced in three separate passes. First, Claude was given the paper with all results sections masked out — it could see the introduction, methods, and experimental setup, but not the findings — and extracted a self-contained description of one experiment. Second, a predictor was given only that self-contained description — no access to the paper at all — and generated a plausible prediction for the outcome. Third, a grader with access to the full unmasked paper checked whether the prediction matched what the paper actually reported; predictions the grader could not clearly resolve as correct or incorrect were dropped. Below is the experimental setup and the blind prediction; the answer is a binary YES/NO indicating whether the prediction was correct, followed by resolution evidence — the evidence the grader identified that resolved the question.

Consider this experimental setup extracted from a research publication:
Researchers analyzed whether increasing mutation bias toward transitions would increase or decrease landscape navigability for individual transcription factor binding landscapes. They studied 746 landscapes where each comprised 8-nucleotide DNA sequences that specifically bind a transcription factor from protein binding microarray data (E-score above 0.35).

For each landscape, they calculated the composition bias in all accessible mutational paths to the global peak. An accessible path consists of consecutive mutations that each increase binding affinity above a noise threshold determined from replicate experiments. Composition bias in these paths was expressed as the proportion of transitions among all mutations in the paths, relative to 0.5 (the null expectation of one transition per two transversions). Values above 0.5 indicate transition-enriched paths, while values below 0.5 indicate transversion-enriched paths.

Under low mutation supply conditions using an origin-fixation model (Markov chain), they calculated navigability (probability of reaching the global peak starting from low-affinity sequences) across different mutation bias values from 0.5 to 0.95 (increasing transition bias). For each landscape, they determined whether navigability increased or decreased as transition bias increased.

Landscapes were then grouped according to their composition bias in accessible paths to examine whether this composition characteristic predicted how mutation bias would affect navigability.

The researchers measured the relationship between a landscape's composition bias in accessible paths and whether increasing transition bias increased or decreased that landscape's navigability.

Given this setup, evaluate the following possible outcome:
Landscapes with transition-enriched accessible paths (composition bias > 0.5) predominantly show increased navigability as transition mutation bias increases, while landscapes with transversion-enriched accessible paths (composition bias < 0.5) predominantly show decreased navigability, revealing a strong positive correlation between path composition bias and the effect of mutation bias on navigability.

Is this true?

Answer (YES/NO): YES